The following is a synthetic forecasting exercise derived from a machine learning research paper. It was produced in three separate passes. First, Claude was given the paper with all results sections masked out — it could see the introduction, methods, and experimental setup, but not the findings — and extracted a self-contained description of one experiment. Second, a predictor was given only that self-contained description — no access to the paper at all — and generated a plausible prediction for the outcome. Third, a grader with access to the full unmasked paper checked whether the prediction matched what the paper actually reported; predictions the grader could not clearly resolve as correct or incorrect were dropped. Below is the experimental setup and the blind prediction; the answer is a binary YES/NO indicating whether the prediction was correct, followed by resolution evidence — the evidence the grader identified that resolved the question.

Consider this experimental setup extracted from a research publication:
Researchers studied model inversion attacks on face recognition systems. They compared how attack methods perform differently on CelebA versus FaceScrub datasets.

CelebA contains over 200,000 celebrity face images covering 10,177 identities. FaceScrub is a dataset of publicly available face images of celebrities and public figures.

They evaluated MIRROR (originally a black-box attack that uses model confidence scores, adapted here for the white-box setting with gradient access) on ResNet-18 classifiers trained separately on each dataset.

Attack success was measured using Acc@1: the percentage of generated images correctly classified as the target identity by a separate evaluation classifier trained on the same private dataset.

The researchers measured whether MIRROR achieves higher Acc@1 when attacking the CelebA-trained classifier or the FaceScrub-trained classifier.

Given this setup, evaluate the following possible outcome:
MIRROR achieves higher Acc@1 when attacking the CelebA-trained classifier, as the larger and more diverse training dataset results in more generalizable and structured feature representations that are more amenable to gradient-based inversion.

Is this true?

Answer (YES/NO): NO